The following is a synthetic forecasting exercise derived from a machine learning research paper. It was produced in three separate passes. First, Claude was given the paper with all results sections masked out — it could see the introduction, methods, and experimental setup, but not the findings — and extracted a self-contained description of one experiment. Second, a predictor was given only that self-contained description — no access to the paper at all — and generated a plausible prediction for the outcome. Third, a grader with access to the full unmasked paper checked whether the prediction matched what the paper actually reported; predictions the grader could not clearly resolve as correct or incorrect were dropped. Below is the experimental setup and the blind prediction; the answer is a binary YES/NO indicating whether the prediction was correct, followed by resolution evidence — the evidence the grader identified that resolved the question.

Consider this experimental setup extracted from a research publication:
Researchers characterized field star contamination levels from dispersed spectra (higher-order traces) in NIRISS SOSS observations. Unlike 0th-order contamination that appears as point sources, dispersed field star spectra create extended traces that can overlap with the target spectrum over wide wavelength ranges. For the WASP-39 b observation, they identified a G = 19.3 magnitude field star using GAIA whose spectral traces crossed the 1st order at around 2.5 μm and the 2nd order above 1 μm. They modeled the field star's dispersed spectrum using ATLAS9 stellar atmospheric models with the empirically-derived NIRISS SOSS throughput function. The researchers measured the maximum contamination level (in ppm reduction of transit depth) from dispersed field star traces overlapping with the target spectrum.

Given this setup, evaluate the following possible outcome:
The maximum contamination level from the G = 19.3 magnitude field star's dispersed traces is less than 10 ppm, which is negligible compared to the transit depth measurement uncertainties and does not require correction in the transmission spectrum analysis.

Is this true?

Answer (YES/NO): NO